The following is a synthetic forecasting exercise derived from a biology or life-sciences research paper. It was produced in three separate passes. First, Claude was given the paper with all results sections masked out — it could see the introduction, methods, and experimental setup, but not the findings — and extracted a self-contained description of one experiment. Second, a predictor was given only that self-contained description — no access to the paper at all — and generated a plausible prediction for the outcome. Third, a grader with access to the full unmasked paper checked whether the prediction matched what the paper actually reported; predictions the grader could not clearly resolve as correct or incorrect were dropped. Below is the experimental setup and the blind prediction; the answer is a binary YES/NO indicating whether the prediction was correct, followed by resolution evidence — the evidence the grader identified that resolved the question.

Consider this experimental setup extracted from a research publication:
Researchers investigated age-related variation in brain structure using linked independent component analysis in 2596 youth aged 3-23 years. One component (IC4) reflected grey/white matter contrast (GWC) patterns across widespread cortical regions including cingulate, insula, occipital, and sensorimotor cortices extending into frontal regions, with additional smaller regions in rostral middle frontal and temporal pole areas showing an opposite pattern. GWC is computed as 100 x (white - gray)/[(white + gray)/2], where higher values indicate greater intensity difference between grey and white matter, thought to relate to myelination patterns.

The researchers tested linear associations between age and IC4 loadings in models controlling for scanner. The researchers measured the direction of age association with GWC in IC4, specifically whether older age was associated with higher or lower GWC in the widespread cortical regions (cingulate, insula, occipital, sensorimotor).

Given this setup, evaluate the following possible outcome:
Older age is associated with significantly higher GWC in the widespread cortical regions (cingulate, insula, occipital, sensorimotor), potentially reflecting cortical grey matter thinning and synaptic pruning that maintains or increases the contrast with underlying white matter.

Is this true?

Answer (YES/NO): NO